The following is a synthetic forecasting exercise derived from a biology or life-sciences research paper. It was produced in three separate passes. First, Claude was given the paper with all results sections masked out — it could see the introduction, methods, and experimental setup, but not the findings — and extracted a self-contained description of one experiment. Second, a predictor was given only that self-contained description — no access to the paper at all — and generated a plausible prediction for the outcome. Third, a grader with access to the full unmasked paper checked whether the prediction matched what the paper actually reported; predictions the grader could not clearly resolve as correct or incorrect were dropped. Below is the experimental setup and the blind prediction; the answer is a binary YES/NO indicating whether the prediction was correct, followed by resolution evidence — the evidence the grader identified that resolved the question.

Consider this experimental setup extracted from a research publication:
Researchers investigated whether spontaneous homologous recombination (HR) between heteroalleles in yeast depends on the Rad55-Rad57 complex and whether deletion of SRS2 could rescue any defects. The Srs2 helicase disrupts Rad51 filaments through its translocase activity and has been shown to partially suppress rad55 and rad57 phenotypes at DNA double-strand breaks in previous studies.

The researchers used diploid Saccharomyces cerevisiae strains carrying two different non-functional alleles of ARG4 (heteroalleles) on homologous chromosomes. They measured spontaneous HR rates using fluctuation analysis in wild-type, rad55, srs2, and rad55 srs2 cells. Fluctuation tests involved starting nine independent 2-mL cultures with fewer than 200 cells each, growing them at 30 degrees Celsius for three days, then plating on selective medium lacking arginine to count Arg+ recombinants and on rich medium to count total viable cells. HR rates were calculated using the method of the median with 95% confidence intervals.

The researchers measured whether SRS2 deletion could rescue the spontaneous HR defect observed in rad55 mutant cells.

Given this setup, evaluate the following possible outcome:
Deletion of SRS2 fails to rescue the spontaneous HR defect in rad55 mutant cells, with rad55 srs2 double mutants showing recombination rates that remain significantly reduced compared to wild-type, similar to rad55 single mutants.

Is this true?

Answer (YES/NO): NO